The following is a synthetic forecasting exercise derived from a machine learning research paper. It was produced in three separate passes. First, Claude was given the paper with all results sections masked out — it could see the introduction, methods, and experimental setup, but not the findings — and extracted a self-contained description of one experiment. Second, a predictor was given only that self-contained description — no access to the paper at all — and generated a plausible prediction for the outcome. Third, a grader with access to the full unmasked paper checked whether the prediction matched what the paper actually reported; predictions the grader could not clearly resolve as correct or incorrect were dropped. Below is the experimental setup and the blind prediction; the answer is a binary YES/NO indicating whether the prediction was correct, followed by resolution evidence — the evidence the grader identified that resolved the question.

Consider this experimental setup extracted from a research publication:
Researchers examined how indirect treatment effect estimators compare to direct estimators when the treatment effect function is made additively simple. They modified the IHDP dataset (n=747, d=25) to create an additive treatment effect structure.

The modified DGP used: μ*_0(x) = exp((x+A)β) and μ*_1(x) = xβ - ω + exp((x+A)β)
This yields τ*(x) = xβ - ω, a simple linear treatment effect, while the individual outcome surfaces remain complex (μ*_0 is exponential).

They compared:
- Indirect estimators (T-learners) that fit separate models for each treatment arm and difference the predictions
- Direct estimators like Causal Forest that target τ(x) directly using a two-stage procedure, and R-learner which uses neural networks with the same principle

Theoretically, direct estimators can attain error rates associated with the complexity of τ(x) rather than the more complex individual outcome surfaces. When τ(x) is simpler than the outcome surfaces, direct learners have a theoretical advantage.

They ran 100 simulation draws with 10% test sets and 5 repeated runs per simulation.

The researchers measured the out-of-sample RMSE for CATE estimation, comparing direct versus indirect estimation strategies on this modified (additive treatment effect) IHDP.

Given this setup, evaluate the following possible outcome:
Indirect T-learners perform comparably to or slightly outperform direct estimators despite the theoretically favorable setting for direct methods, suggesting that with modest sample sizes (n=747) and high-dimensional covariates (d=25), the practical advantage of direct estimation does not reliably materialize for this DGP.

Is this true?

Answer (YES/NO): NO